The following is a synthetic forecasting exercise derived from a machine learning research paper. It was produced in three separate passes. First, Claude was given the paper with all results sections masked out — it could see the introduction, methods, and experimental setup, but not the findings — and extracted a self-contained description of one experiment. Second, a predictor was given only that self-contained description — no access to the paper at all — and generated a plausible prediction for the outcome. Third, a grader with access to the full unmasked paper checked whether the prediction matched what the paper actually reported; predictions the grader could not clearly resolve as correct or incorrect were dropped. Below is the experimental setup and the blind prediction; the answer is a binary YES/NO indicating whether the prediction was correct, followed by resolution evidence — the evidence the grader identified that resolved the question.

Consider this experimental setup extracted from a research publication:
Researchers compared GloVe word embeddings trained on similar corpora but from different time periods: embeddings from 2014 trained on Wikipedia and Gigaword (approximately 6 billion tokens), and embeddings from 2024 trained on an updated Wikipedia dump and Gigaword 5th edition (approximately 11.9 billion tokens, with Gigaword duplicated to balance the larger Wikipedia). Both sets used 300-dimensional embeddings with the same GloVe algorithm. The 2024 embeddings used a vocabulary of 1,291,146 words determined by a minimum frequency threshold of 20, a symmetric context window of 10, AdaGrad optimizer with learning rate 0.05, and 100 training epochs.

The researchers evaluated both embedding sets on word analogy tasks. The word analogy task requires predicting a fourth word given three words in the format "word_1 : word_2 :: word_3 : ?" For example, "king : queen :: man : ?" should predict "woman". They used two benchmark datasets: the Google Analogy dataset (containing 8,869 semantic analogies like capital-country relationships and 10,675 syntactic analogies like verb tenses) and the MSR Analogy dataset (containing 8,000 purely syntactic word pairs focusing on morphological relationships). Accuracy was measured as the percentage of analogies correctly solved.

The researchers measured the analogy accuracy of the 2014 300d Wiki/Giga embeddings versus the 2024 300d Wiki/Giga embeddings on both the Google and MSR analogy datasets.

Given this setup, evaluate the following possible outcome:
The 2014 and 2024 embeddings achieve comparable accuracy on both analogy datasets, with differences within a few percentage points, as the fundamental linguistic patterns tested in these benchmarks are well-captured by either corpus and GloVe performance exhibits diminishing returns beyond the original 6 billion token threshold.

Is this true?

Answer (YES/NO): YES